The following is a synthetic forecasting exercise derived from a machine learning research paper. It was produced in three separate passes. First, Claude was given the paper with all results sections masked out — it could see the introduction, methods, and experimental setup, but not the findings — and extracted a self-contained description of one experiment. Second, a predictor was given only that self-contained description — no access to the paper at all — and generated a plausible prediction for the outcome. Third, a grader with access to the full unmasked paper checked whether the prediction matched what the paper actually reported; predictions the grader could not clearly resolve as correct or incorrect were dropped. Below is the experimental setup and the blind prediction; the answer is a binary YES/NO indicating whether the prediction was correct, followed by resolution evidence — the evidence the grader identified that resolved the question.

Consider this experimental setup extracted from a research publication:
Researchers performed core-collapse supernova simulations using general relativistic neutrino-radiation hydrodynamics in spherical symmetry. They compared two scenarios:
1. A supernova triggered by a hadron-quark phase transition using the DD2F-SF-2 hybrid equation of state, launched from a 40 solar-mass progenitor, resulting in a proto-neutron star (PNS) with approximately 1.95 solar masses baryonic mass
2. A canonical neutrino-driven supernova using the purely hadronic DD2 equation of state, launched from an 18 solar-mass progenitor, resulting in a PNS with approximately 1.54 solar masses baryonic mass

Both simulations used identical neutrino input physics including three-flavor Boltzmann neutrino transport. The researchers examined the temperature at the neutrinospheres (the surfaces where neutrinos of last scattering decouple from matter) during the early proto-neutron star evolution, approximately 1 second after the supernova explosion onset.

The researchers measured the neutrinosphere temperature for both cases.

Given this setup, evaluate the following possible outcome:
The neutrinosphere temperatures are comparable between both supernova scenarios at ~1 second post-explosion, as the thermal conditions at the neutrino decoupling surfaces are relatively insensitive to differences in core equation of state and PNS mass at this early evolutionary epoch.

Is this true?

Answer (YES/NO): NO